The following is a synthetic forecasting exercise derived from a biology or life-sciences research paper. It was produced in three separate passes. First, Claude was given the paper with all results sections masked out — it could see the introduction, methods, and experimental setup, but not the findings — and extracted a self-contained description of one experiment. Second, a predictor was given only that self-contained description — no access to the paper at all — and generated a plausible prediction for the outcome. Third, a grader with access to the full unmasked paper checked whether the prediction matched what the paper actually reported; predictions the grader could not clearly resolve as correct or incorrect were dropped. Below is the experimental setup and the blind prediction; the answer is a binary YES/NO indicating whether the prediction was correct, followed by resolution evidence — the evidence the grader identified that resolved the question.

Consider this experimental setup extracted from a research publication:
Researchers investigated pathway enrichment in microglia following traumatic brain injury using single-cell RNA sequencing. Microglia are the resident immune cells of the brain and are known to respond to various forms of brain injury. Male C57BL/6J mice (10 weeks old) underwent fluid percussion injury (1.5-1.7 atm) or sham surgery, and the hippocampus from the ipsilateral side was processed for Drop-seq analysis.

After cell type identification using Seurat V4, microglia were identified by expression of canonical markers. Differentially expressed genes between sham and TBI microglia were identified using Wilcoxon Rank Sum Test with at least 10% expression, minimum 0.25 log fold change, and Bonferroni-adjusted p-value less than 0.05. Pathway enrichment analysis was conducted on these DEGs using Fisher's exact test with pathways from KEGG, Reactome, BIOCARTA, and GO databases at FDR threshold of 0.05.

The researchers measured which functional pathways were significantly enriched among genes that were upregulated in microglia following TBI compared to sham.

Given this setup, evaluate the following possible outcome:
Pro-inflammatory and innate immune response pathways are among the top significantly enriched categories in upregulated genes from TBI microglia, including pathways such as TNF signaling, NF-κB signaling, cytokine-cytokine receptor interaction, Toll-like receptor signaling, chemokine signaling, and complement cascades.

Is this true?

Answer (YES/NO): YES